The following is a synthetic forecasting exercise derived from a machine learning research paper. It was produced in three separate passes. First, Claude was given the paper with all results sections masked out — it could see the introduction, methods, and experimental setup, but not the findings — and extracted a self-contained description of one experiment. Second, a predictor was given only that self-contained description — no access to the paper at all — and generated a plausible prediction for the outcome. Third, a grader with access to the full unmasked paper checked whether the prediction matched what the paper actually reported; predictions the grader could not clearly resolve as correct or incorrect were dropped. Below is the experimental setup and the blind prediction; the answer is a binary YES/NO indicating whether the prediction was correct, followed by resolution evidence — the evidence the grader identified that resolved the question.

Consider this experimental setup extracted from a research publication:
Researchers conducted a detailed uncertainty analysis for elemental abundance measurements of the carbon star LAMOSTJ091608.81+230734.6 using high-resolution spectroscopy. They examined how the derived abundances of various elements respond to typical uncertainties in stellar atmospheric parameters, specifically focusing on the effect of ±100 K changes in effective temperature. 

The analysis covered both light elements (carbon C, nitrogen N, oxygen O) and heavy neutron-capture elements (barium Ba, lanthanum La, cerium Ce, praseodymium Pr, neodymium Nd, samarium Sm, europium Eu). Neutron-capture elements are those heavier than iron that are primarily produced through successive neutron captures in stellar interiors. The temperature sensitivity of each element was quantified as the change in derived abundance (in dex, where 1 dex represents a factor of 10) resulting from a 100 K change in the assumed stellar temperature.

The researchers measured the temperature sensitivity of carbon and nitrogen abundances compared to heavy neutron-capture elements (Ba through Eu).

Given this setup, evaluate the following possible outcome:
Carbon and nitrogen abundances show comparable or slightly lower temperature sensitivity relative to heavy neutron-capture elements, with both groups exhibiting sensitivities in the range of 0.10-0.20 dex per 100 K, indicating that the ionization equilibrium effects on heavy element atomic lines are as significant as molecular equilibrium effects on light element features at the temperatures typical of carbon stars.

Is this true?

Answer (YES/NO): NO